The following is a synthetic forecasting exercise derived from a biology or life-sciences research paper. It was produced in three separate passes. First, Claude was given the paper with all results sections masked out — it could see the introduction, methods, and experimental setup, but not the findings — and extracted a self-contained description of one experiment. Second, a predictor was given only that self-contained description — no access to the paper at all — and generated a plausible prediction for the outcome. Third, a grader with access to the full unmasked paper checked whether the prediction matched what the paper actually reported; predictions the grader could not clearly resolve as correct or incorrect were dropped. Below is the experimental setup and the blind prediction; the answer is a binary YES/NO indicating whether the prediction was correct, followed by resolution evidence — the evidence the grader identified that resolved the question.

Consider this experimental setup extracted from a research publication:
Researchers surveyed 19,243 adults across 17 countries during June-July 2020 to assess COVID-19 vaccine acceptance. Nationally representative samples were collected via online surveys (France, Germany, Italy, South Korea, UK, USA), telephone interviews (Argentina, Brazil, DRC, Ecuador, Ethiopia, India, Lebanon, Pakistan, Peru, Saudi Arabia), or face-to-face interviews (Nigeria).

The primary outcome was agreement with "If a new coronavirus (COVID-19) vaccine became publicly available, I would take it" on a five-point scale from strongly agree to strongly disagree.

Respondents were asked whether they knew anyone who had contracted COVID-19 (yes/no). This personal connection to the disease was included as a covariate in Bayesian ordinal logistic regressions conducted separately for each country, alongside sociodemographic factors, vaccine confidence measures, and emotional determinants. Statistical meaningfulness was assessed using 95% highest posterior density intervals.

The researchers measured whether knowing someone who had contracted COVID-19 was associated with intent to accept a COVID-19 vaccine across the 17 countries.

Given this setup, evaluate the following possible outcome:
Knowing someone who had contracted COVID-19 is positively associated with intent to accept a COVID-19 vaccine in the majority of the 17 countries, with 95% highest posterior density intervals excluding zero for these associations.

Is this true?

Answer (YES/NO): NO